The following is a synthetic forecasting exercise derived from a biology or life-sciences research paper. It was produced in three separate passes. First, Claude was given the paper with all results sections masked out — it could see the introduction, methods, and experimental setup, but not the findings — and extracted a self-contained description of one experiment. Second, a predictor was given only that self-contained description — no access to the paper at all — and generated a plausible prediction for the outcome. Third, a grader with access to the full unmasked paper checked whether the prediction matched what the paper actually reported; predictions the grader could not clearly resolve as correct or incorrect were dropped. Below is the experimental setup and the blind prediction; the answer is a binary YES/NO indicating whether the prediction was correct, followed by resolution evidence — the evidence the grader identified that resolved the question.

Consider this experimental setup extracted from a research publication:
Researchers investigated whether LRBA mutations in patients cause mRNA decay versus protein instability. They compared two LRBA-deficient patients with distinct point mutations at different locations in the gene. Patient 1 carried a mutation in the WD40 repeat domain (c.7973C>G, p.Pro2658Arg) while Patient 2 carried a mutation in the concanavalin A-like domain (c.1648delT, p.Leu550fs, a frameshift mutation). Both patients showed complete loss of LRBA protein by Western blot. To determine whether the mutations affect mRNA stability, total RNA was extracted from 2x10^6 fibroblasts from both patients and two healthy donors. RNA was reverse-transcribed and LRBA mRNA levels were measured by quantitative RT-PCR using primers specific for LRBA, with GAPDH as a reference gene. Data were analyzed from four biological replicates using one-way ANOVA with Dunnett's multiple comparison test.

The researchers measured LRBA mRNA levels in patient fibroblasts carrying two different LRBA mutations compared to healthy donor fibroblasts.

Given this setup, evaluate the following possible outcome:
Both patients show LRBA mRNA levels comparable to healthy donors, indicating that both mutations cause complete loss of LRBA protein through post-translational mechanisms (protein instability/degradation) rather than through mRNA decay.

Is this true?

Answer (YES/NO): NO